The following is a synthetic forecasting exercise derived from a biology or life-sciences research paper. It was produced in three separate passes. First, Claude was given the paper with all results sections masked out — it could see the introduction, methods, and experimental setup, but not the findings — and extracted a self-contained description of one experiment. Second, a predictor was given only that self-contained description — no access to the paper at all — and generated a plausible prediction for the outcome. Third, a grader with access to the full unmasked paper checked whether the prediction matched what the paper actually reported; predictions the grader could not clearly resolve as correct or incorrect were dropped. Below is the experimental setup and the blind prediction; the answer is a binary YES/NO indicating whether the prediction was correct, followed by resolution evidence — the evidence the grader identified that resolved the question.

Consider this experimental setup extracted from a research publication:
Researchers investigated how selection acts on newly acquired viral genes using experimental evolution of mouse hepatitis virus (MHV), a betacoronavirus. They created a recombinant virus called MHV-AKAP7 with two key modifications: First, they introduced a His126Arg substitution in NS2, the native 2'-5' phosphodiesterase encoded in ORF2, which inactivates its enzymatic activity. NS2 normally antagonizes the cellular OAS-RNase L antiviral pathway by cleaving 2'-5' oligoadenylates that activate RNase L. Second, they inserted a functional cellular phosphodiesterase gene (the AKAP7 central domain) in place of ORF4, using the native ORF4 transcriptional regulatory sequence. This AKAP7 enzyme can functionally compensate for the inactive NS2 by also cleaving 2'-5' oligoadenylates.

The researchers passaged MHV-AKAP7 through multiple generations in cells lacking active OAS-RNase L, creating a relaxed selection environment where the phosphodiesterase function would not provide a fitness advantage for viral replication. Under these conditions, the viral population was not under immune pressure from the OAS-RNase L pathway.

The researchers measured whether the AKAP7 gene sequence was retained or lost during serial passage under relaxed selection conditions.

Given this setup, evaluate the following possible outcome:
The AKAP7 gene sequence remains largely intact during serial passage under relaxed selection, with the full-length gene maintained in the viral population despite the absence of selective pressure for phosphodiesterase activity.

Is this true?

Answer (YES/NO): NO